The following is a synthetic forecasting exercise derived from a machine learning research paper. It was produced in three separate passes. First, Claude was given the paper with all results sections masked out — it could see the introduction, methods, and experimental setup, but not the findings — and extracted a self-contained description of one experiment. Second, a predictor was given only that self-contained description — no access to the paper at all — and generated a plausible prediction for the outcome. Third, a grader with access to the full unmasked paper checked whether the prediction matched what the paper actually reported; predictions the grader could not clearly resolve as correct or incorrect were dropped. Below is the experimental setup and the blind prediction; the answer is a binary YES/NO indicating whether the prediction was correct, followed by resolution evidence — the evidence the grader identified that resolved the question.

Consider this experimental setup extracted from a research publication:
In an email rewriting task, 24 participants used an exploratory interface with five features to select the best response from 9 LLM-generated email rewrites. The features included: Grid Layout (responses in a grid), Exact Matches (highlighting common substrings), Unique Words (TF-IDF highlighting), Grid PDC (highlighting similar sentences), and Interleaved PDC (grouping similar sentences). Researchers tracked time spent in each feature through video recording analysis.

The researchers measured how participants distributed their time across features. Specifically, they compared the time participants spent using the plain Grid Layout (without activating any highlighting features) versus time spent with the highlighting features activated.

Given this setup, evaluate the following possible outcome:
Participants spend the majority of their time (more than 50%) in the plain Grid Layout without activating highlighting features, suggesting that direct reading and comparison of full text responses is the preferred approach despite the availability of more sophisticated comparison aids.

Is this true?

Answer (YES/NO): YES